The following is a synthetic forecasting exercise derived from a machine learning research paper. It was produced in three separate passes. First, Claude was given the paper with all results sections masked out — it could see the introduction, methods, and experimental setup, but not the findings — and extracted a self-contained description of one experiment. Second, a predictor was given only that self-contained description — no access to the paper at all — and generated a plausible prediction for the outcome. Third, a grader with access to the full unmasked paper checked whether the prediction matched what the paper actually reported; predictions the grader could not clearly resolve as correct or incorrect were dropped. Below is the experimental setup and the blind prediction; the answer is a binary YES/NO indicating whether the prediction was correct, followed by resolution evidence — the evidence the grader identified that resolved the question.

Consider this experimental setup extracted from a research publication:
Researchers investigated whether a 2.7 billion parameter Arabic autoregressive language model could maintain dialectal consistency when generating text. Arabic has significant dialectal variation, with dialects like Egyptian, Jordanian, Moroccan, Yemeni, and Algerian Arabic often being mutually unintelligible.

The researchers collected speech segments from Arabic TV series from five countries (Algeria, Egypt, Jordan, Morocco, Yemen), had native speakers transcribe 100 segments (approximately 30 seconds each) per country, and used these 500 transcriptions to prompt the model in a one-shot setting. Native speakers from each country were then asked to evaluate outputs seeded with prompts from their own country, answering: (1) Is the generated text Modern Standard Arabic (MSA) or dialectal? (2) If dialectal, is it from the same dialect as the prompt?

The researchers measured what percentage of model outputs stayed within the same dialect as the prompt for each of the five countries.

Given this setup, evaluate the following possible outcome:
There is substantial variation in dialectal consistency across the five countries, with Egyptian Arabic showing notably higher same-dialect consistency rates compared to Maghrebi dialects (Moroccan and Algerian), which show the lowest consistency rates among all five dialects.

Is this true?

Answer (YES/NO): NO